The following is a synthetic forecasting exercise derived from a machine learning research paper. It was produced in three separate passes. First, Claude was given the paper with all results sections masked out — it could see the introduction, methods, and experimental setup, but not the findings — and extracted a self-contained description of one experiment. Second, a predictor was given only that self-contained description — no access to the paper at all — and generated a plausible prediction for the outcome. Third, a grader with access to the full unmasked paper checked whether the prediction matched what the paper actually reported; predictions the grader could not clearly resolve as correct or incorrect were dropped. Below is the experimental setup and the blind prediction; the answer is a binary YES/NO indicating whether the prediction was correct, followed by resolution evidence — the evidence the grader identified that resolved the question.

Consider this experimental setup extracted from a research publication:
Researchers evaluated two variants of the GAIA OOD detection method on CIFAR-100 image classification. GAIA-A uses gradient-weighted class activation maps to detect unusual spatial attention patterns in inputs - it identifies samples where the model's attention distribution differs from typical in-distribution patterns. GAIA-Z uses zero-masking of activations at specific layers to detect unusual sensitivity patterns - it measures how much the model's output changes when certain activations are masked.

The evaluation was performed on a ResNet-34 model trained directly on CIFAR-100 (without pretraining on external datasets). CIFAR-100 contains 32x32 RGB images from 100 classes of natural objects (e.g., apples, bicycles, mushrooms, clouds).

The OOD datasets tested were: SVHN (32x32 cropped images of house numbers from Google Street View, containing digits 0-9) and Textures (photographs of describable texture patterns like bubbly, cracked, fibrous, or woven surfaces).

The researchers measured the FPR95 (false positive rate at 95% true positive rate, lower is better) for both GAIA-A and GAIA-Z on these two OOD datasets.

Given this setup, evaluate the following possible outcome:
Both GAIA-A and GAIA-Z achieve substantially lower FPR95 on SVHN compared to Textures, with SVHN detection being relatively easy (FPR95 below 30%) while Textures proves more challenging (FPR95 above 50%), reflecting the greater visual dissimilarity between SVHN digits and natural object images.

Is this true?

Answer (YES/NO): NO